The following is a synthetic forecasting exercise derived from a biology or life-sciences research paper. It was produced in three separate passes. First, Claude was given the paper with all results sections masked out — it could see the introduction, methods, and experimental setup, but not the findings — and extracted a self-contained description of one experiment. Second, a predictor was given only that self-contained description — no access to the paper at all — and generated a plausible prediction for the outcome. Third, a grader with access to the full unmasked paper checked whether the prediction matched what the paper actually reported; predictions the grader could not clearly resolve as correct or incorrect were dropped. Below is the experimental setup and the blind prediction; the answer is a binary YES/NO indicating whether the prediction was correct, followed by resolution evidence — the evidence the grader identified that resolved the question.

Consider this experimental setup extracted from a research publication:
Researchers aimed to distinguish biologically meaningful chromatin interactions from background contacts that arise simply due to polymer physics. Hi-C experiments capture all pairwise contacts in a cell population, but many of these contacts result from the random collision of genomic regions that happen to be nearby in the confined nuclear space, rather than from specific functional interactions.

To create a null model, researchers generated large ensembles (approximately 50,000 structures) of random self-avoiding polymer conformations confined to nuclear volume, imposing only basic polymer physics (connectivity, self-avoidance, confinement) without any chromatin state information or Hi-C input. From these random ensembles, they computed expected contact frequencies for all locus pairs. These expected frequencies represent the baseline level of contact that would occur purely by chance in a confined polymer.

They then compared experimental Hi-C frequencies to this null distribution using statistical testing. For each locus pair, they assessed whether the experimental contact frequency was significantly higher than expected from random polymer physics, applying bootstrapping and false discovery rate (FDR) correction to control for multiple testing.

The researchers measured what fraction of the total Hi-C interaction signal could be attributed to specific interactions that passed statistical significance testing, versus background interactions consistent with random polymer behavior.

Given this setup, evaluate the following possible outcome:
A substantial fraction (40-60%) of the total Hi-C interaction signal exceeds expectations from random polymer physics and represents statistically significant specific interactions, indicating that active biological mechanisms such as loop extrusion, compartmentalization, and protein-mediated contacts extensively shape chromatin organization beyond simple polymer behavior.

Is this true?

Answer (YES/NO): NO